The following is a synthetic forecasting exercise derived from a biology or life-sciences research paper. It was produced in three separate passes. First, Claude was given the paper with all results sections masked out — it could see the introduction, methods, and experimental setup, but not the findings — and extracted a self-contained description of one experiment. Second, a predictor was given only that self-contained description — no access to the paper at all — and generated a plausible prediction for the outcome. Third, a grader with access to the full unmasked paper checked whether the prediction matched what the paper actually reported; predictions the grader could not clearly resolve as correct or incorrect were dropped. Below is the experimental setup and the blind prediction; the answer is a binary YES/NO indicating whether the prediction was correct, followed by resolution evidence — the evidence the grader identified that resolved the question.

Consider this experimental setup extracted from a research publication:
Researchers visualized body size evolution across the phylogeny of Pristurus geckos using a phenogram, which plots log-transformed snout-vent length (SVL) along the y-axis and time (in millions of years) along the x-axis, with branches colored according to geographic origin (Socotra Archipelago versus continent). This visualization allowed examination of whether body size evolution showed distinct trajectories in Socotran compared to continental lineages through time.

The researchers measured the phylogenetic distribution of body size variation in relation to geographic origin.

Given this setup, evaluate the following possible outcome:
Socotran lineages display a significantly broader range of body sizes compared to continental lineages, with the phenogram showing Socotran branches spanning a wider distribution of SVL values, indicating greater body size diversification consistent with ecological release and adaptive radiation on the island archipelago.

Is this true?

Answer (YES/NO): NO